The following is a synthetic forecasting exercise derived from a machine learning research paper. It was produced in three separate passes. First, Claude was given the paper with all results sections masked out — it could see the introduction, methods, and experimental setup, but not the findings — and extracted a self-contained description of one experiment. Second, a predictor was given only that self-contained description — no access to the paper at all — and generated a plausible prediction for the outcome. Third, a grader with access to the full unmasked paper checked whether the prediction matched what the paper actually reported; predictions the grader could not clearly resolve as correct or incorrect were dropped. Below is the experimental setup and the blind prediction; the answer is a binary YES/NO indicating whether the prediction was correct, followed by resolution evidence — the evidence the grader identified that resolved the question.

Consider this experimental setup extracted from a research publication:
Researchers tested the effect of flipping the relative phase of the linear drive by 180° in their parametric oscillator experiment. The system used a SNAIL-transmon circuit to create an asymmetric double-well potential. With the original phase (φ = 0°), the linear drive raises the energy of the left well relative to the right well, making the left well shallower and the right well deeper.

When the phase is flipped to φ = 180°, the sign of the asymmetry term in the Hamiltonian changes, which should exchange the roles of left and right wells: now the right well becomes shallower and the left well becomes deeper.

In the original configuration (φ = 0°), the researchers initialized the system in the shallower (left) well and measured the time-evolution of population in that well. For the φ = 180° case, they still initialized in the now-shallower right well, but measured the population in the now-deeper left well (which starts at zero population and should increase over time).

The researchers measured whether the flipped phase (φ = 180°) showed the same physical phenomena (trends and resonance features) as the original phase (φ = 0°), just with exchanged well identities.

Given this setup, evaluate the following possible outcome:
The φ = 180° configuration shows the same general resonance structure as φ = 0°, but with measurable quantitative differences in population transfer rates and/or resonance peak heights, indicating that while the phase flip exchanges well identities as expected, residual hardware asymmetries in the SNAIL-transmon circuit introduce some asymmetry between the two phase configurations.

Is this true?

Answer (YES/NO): NO